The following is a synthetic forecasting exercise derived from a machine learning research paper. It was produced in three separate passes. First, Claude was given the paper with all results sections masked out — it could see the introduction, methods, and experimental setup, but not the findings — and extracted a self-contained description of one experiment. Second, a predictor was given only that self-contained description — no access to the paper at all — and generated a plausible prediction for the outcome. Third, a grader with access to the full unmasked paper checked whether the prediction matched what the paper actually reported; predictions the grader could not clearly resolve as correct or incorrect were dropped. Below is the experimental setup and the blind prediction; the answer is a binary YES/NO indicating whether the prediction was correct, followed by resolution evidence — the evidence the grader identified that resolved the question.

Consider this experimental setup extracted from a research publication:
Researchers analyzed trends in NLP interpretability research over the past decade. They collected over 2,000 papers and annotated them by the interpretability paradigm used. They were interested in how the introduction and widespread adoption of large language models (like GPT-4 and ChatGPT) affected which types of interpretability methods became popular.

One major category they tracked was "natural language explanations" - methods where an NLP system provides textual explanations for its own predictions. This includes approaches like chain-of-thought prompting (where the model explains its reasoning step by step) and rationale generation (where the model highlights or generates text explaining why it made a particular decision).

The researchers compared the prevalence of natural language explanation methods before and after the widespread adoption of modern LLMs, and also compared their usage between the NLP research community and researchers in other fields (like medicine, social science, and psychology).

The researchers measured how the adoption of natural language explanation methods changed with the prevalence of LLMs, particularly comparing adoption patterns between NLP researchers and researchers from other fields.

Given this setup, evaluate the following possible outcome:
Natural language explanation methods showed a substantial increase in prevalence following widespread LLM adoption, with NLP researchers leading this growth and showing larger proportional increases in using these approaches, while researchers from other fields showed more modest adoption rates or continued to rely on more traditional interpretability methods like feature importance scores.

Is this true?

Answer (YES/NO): NO